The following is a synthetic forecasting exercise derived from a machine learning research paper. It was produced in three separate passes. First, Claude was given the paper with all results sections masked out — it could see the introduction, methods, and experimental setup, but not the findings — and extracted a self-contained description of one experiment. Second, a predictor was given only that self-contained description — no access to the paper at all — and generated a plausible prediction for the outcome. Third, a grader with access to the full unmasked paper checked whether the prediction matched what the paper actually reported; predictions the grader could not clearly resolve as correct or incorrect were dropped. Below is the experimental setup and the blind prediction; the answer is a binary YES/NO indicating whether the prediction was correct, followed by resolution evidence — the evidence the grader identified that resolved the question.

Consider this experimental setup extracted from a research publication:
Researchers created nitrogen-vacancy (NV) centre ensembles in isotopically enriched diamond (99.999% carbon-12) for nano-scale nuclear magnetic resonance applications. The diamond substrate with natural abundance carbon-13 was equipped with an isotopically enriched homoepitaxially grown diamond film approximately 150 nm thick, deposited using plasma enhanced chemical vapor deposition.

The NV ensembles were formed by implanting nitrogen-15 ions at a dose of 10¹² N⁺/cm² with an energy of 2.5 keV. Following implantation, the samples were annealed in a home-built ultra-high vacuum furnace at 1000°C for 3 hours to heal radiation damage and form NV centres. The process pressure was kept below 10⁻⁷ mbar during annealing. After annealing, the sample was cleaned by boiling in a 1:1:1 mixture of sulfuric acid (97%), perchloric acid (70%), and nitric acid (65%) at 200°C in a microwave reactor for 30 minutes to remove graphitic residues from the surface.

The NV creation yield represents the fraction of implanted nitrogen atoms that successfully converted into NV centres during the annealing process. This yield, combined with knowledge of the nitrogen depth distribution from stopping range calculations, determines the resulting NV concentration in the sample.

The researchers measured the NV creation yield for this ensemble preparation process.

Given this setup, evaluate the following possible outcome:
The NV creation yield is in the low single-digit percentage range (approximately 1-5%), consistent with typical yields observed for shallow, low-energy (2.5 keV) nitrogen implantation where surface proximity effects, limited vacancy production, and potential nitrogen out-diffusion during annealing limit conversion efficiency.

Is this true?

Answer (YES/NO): YES